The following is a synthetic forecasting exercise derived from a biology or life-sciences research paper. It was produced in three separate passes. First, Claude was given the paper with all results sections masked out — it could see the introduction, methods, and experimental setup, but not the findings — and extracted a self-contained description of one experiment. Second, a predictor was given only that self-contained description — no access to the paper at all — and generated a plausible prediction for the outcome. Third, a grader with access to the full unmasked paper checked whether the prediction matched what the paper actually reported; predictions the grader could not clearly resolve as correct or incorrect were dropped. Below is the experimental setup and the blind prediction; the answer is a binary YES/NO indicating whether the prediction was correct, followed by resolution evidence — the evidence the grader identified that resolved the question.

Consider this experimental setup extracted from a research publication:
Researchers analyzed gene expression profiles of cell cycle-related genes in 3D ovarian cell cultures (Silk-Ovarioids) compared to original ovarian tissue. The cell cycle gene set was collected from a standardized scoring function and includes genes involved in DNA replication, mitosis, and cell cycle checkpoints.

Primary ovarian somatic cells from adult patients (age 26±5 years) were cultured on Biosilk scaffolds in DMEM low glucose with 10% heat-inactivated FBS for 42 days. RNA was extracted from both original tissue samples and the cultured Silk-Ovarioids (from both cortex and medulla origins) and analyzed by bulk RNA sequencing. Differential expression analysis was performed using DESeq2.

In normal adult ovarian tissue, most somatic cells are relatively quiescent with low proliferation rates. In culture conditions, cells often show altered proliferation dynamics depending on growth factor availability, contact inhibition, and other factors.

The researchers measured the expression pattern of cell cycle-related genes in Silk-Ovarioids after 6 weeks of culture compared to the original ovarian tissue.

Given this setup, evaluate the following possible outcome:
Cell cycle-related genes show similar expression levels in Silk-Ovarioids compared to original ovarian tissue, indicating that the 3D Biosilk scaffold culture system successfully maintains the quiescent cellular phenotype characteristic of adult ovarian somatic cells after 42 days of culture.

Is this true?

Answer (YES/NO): NO